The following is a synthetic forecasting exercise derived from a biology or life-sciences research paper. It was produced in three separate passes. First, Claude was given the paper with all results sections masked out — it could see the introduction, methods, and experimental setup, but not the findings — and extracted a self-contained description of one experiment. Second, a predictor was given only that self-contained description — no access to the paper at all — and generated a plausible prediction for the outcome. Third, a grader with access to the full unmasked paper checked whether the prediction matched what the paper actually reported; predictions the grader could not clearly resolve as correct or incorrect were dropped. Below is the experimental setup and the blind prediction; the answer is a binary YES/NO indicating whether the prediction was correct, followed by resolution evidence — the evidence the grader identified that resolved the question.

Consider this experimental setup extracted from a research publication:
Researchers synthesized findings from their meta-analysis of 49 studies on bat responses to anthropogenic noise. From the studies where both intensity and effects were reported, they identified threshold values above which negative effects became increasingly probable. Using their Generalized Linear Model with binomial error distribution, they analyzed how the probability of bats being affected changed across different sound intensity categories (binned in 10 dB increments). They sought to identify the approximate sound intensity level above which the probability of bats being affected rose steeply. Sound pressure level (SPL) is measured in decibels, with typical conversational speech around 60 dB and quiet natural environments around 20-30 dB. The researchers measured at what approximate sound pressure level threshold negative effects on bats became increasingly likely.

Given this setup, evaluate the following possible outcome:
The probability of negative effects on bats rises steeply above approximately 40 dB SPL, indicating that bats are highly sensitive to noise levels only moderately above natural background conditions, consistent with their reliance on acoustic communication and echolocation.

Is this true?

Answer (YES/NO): NO